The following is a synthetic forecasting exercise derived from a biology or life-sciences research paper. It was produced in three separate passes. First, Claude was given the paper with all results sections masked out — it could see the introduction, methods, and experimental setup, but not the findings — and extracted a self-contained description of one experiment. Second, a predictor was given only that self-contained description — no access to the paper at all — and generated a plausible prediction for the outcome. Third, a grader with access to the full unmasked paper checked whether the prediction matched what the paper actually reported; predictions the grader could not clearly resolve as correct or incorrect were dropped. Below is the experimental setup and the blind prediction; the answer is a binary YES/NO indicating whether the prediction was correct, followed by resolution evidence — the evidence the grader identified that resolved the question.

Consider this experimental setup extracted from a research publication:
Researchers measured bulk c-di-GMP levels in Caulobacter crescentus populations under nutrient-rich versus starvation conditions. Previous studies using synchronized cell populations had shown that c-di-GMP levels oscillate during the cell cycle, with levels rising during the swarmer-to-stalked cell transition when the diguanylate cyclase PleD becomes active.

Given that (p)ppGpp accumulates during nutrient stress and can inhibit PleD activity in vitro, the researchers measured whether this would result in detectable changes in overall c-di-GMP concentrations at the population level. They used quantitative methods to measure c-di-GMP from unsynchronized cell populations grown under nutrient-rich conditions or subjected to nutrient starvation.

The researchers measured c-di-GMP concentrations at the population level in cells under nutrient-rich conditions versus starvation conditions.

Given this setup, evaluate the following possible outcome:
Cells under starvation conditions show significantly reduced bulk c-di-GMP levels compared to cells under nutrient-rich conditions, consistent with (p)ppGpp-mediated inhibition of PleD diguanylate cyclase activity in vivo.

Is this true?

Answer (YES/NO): NO